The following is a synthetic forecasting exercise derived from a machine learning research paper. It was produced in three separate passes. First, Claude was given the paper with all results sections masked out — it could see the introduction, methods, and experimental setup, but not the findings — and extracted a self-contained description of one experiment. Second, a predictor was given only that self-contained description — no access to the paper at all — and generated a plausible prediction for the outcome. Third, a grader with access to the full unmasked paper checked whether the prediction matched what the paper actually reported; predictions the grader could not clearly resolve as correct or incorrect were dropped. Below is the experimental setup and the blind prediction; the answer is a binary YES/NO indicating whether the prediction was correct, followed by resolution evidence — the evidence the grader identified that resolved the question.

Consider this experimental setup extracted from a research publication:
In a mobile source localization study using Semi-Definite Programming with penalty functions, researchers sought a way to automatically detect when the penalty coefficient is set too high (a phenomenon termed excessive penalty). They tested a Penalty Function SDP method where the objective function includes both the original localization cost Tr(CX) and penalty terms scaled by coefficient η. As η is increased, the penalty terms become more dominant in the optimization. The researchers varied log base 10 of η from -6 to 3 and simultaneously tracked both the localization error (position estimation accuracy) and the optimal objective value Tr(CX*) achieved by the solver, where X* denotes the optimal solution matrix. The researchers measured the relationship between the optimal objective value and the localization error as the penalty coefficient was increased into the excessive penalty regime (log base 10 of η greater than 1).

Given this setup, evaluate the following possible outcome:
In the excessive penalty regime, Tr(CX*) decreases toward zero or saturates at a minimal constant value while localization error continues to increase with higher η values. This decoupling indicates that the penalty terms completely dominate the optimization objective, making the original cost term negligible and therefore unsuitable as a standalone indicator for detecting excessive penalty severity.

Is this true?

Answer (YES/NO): NO